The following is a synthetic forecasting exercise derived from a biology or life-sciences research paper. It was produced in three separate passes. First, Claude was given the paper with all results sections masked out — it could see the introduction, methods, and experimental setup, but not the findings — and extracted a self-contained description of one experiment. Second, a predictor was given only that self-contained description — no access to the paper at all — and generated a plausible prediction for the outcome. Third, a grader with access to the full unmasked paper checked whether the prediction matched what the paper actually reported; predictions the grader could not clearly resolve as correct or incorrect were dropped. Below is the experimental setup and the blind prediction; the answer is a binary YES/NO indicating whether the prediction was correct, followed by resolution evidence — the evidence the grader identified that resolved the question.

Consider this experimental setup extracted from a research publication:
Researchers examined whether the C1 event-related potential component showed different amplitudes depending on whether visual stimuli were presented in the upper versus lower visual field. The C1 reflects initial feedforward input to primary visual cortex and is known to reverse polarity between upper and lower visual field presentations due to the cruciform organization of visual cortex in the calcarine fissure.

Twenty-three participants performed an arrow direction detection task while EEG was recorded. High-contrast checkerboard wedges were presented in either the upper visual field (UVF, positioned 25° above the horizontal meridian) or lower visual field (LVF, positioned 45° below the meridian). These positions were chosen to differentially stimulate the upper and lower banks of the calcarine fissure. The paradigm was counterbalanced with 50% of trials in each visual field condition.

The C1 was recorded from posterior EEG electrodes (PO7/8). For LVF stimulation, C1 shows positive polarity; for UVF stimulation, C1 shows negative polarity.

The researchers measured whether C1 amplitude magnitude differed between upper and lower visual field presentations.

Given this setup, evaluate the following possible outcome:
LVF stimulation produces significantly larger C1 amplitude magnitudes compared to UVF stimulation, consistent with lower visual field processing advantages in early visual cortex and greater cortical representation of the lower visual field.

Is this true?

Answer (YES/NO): NO